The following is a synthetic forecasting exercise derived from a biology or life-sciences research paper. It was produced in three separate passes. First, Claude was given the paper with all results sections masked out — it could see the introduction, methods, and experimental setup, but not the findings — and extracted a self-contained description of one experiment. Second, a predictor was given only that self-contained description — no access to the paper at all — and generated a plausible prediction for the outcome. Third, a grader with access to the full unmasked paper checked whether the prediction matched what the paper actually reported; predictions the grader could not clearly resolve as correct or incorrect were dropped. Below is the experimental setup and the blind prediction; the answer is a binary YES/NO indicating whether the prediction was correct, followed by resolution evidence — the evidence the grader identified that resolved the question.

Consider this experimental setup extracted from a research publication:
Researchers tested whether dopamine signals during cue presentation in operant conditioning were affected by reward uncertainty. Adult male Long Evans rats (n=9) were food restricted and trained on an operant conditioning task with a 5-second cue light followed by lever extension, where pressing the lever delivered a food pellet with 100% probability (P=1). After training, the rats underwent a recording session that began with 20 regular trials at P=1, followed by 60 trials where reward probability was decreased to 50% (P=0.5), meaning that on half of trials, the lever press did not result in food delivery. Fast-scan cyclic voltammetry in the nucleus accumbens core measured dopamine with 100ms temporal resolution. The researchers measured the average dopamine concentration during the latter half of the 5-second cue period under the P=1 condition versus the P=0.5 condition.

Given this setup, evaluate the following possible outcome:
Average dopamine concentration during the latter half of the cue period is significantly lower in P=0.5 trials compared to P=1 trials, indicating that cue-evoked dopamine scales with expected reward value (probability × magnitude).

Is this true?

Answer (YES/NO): NO